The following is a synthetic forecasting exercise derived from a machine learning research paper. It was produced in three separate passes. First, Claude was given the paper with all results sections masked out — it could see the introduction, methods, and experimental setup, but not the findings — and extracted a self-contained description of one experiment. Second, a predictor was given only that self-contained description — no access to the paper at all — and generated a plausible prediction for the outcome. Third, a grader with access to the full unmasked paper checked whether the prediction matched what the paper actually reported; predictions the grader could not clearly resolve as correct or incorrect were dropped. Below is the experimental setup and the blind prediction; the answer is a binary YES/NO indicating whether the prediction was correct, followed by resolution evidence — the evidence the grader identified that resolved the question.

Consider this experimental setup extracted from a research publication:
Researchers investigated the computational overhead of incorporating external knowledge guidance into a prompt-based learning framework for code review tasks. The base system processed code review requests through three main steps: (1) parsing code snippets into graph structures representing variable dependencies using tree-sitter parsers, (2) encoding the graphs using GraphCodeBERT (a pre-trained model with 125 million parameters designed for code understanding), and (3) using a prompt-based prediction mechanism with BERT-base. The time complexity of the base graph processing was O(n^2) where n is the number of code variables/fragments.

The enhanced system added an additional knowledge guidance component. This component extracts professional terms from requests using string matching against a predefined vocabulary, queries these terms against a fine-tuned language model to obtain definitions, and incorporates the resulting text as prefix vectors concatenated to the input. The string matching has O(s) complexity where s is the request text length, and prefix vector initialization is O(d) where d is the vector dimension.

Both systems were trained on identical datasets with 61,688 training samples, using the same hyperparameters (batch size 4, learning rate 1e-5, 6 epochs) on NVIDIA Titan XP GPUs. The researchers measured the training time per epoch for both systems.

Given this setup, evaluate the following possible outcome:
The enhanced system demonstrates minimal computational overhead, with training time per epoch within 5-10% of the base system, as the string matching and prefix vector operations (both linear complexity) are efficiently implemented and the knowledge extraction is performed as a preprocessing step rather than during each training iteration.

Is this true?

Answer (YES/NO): NO